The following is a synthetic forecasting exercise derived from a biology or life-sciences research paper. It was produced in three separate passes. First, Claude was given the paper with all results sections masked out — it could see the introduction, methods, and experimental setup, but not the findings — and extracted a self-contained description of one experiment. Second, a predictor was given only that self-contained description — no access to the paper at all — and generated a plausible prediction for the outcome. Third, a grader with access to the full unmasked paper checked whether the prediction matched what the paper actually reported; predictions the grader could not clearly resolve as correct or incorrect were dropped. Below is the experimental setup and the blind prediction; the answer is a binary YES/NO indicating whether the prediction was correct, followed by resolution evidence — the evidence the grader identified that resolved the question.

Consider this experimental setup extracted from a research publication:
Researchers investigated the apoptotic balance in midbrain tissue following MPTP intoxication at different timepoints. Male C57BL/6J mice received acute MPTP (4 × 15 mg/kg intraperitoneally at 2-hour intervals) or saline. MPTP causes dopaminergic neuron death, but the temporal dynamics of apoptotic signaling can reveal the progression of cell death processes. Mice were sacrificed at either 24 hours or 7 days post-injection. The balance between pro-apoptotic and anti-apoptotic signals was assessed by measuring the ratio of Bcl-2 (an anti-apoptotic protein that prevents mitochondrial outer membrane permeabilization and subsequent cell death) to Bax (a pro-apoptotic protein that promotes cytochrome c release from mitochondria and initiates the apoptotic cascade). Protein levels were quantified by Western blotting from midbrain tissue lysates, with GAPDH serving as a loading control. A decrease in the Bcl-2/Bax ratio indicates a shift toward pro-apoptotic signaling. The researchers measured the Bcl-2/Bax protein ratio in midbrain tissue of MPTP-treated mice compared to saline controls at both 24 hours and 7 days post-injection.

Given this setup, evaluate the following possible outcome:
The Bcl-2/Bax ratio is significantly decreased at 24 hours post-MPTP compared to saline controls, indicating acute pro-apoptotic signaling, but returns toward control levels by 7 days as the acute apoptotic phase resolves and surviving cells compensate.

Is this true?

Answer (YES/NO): NO